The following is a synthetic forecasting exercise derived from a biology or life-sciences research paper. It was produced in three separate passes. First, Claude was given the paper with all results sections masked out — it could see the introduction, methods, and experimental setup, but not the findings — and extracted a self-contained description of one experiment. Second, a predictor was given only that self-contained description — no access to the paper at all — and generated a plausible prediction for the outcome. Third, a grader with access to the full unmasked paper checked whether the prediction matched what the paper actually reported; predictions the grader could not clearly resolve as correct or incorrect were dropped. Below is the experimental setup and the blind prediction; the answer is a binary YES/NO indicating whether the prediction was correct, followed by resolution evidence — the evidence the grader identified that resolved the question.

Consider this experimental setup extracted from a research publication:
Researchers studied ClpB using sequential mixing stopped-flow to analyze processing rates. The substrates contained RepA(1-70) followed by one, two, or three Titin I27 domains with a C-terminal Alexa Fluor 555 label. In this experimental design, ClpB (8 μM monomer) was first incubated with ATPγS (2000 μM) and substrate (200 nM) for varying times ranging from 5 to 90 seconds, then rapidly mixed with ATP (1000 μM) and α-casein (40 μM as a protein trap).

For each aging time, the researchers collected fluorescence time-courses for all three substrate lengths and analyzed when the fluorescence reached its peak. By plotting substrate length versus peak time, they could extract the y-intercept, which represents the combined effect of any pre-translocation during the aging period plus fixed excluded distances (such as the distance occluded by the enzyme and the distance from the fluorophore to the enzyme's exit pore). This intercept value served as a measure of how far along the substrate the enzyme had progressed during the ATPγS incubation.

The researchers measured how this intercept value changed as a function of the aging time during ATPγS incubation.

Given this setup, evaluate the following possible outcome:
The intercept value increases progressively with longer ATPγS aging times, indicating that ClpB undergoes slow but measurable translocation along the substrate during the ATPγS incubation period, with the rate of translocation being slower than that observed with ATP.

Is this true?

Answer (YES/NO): YES